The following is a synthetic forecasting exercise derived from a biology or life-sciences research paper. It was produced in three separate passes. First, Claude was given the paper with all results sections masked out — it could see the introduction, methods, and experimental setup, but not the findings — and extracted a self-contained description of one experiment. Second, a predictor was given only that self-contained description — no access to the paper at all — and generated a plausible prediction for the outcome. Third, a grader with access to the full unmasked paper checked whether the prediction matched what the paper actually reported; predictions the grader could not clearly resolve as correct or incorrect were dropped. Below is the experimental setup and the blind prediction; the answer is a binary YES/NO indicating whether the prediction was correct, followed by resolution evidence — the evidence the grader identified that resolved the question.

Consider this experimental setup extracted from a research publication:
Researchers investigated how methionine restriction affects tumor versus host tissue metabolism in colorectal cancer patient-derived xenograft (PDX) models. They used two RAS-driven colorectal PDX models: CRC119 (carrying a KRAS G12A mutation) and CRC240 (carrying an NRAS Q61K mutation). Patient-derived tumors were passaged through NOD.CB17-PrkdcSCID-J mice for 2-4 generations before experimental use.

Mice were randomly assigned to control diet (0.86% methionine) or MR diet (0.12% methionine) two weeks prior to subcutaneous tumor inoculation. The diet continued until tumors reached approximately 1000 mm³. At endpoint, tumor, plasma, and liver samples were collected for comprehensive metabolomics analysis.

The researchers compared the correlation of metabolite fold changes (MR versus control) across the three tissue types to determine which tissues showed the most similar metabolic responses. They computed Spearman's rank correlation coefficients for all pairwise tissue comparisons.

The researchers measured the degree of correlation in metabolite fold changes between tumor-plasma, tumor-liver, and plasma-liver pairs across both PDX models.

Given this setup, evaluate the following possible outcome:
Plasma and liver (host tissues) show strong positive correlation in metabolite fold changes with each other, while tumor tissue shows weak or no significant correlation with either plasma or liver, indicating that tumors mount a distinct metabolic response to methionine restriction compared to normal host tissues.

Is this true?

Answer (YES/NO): NO